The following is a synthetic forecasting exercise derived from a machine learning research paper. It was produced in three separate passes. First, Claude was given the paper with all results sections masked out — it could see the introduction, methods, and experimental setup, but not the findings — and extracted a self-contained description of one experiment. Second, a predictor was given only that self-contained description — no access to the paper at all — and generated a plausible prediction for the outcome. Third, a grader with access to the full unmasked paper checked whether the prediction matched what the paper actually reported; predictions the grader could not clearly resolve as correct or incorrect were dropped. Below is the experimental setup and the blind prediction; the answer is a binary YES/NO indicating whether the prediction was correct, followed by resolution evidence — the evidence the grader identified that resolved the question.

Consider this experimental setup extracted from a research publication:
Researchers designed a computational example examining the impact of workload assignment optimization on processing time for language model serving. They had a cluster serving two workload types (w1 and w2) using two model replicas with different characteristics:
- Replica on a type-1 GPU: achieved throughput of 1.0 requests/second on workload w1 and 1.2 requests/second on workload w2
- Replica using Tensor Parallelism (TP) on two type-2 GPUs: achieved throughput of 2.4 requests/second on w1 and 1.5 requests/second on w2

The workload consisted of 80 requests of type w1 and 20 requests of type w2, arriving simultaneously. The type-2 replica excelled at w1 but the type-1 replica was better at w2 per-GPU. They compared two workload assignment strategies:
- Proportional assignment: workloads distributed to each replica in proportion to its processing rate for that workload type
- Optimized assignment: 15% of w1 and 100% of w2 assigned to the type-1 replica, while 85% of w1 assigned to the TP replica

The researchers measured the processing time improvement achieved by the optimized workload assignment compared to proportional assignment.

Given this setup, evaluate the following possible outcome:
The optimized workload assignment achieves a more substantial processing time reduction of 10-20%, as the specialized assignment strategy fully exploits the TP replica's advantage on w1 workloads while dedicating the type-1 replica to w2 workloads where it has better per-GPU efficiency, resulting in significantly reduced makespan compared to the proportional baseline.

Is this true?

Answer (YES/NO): NO